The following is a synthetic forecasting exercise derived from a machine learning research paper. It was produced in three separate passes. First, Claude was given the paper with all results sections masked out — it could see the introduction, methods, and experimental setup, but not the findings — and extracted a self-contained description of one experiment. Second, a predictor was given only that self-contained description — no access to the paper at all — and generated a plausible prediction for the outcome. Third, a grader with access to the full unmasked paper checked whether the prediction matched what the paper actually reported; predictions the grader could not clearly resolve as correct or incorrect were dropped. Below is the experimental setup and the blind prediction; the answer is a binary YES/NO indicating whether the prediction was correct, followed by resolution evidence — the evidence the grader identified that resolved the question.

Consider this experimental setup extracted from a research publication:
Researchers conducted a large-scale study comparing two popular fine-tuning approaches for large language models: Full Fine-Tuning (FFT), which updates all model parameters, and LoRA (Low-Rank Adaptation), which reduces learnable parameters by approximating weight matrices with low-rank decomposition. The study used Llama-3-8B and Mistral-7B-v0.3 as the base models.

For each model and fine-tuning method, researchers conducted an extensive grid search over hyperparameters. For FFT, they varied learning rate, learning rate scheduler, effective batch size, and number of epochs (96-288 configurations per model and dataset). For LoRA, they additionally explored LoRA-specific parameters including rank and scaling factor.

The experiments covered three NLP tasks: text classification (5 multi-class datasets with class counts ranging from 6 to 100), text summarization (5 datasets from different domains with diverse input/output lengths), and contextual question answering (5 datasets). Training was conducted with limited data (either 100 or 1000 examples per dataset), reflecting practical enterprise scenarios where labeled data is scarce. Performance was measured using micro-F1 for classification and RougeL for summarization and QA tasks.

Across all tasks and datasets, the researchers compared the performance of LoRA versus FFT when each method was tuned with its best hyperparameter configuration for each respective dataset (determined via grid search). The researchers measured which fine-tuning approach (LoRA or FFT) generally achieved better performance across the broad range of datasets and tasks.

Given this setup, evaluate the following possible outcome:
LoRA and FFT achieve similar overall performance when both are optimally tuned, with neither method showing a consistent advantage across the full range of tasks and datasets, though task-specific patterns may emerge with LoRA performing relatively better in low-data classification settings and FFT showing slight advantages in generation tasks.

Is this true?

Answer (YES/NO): NO